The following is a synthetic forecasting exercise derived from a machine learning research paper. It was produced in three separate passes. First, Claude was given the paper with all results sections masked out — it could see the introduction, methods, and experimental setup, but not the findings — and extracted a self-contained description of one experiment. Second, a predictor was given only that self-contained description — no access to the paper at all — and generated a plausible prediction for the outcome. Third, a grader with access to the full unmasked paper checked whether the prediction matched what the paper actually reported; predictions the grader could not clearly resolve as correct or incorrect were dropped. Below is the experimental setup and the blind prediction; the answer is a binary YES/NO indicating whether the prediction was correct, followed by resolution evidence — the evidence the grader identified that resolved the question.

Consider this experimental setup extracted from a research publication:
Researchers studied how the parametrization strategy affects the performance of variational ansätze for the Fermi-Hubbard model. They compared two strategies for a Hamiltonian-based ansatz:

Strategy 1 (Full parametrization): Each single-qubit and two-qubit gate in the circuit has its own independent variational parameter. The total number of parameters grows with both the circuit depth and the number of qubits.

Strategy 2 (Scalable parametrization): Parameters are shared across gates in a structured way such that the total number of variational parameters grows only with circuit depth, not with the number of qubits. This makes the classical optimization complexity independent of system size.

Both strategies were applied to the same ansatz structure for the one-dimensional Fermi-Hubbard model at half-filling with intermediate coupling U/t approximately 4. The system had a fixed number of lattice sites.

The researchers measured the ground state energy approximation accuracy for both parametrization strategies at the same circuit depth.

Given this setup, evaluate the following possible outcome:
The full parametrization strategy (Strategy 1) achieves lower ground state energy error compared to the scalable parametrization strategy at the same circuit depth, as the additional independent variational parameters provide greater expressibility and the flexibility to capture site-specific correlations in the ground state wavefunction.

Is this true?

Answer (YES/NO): YES